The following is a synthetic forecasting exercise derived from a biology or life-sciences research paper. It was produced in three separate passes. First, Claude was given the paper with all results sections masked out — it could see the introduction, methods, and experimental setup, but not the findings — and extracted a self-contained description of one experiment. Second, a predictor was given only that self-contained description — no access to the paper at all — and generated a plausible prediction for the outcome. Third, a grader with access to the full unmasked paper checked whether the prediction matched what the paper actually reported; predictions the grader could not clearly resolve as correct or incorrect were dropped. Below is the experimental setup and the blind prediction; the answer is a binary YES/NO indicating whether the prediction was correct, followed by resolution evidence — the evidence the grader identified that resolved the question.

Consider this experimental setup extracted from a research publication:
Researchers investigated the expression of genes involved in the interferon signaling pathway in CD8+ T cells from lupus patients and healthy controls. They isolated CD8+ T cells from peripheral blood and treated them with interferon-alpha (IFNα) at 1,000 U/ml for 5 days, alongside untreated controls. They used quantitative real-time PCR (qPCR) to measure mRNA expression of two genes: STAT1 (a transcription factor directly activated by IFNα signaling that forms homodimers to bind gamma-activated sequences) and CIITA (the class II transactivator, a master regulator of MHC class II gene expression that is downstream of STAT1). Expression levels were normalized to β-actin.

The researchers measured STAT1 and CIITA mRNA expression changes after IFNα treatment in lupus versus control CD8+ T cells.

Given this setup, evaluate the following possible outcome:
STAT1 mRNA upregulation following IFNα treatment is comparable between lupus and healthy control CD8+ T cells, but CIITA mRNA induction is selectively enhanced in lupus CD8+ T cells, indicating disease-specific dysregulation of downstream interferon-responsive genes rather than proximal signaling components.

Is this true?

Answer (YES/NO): YES